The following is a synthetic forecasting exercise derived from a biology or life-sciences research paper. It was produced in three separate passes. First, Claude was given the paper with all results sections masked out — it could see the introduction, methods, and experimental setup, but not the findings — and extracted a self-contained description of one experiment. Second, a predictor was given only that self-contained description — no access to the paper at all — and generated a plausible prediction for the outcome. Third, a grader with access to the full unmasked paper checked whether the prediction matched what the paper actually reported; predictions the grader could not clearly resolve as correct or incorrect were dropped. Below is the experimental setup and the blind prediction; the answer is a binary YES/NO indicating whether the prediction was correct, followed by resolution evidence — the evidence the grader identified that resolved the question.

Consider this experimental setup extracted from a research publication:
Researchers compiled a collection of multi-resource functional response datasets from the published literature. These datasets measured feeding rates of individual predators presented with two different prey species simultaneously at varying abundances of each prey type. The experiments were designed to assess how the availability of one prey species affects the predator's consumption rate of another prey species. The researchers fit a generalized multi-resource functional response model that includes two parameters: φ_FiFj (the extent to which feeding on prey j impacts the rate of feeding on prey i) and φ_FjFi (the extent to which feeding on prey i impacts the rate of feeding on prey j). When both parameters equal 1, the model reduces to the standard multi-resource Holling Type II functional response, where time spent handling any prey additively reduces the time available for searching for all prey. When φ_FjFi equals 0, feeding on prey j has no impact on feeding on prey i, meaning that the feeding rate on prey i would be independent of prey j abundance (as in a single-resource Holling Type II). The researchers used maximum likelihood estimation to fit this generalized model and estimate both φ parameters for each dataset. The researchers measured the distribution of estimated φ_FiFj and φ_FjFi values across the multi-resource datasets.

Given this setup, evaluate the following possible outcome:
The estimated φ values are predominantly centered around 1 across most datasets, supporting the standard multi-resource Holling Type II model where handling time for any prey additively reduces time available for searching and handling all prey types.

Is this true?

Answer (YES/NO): NO